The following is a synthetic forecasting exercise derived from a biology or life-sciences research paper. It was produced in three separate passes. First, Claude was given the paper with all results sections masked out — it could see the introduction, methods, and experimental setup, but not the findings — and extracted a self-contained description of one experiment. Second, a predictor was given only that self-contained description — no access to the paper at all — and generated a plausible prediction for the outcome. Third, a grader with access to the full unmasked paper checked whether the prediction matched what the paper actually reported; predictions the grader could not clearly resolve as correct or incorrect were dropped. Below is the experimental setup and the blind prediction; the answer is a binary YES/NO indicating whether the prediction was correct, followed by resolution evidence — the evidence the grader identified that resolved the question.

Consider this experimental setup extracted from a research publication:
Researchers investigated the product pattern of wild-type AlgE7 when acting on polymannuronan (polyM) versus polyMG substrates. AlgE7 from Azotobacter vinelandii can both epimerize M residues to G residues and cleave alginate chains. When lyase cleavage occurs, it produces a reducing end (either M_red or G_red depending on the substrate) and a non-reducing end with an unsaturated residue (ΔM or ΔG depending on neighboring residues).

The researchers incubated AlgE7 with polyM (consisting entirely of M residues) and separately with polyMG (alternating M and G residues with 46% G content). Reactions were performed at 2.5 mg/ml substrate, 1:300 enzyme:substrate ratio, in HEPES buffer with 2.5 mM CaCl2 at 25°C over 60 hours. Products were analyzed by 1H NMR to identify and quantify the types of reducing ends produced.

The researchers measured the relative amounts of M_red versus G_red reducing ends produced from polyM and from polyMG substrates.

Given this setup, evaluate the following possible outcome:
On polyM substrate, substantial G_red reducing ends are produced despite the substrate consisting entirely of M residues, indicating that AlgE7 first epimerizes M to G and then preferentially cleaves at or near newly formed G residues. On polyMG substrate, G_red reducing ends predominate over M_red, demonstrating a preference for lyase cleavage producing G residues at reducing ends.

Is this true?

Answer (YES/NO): NO